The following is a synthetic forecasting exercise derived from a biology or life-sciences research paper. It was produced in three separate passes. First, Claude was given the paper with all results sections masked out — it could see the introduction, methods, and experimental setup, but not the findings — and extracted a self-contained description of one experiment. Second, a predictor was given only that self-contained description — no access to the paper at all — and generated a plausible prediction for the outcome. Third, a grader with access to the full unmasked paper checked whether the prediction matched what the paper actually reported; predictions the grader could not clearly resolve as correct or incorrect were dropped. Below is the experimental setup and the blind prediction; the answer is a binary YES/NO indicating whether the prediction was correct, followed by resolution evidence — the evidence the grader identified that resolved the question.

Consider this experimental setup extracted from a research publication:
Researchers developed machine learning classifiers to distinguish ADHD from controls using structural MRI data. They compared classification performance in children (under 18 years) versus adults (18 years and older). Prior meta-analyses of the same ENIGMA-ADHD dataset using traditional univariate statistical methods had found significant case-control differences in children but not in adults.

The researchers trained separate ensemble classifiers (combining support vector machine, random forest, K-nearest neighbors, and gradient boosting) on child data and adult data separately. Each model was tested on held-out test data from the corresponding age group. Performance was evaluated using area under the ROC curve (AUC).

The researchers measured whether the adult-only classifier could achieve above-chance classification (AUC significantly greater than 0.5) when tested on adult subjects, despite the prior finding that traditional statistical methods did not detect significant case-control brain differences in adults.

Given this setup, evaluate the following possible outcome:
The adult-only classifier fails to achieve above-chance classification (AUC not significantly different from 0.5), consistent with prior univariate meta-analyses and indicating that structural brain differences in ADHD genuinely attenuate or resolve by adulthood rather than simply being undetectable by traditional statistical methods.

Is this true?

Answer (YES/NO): NO